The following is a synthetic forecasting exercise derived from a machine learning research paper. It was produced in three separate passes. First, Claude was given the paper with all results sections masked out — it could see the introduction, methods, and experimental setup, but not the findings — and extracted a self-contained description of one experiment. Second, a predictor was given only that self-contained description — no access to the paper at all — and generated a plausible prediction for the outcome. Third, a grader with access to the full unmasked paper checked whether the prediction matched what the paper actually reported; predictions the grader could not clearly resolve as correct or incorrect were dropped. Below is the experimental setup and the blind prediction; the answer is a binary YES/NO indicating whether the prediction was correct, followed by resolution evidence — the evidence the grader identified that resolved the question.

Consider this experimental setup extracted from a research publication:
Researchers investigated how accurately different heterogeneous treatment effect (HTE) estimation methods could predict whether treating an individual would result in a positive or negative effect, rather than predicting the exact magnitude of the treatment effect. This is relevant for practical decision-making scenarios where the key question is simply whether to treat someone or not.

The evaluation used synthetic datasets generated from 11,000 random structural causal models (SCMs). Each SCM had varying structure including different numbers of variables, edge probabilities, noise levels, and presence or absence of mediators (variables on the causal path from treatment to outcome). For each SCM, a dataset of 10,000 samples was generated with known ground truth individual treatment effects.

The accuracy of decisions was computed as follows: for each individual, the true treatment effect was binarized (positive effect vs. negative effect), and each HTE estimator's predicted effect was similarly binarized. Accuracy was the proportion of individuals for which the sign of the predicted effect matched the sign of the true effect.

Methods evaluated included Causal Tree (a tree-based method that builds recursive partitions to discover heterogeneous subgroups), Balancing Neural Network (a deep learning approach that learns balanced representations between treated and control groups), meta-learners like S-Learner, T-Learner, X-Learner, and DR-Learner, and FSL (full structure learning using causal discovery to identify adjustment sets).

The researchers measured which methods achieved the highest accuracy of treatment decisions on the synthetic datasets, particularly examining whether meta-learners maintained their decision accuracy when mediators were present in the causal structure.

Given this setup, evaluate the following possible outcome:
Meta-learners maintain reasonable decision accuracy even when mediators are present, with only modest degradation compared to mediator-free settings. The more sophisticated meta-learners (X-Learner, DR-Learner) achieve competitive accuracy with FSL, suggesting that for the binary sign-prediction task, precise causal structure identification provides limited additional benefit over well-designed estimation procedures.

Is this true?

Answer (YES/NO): NO